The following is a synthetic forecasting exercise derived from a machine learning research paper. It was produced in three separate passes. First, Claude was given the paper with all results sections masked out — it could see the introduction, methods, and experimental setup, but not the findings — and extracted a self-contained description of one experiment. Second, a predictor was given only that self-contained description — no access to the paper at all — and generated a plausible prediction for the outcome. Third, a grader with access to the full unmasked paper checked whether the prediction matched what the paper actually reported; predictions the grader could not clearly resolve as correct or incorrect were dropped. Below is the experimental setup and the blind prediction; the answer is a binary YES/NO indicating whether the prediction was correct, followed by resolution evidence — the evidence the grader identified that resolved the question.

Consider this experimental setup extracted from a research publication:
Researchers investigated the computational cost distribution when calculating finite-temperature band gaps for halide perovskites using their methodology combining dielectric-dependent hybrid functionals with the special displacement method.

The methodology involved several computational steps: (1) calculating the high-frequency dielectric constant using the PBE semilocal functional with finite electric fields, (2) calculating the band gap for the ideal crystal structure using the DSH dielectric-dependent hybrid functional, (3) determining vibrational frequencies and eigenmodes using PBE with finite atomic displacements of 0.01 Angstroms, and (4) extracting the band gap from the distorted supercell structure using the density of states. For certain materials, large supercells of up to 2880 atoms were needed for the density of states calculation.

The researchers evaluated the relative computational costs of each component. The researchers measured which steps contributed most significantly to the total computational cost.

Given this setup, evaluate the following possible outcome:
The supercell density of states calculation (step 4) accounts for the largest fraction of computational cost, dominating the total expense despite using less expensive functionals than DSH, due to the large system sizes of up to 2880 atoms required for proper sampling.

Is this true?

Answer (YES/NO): NO